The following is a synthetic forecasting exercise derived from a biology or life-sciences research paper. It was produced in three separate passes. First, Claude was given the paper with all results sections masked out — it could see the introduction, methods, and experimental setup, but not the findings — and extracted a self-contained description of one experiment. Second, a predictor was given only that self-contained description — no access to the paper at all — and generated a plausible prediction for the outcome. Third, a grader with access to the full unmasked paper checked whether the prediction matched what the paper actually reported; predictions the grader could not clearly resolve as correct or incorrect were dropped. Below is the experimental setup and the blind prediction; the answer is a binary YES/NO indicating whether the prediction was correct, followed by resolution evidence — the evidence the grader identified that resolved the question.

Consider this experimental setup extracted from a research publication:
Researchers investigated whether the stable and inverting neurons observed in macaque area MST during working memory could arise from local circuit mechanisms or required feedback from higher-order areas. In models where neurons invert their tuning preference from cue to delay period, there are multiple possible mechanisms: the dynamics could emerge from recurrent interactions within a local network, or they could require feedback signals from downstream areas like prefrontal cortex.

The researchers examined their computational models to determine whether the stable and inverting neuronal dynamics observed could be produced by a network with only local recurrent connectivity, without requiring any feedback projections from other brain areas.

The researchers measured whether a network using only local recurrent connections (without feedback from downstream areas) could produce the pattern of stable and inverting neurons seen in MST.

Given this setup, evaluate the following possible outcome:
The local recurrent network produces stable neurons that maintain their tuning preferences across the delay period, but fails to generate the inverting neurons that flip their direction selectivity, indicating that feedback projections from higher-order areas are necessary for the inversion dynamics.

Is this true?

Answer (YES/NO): NO